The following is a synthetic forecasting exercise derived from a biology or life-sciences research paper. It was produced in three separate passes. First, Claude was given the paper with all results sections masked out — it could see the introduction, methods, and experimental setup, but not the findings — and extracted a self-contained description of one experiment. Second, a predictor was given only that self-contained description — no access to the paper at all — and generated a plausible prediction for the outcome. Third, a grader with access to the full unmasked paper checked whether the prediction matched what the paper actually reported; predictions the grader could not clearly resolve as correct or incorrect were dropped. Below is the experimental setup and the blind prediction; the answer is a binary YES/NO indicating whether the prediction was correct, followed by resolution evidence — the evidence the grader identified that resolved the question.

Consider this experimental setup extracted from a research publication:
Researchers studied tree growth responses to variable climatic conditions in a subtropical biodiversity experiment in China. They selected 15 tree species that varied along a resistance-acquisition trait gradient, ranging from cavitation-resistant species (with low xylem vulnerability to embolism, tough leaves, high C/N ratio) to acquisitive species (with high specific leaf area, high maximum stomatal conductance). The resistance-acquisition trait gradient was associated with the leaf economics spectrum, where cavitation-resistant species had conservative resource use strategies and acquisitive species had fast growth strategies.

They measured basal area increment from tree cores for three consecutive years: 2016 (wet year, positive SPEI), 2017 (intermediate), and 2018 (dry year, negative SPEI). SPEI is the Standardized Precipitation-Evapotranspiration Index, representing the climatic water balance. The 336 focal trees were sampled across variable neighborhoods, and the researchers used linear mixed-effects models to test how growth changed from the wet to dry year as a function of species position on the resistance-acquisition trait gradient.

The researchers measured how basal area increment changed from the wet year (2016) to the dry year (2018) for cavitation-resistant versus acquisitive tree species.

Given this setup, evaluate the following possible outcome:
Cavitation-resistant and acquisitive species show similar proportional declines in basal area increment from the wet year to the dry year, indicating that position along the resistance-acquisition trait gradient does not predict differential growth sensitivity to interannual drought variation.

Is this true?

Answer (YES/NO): NO